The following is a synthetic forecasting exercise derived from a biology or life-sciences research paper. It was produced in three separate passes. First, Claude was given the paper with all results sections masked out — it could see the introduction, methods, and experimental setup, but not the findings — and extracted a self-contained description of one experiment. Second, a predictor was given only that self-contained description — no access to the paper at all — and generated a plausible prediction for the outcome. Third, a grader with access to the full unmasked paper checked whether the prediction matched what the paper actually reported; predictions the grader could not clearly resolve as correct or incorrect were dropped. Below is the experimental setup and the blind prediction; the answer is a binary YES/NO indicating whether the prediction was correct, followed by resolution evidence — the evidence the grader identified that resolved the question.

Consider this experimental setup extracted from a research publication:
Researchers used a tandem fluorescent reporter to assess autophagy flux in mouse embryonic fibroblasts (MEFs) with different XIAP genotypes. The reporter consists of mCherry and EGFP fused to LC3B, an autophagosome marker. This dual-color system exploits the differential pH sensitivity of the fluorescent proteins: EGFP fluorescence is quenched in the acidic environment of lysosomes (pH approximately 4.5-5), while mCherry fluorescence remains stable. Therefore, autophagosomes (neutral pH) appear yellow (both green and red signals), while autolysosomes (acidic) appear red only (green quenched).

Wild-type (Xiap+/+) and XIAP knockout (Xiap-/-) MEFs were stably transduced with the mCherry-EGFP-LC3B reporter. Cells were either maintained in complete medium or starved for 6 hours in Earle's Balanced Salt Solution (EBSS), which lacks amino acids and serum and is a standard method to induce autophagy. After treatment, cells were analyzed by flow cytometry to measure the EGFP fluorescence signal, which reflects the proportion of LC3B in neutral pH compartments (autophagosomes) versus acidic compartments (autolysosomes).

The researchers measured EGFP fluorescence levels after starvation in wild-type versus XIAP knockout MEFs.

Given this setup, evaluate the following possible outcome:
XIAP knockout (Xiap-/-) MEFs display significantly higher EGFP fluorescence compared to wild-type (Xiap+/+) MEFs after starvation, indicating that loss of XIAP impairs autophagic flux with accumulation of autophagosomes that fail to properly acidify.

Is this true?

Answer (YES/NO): YES